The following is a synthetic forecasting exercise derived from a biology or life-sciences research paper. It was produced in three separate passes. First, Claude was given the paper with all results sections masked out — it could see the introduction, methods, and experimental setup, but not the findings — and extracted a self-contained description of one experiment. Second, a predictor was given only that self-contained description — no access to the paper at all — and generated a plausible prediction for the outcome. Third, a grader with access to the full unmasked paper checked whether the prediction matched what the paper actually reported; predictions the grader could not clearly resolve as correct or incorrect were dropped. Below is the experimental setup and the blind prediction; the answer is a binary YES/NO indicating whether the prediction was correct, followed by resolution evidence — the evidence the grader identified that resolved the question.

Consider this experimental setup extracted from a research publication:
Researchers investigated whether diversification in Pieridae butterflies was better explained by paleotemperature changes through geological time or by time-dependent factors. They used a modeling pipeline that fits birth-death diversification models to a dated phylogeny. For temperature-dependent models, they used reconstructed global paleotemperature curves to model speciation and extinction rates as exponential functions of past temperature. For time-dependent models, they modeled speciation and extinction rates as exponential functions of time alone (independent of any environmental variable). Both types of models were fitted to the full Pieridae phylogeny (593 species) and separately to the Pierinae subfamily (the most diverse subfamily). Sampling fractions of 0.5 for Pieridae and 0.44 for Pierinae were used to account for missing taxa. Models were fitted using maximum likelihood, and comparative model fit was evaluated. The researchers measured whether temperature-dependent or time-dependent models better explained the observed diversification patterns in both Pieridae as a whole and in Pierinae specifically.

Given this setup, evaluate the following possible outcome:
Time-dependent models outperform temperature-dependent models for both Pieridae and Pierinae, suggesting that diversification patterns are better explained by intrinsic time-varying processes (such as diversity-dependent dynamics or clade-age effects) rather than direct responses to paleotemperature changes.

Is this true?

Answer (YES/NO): NO